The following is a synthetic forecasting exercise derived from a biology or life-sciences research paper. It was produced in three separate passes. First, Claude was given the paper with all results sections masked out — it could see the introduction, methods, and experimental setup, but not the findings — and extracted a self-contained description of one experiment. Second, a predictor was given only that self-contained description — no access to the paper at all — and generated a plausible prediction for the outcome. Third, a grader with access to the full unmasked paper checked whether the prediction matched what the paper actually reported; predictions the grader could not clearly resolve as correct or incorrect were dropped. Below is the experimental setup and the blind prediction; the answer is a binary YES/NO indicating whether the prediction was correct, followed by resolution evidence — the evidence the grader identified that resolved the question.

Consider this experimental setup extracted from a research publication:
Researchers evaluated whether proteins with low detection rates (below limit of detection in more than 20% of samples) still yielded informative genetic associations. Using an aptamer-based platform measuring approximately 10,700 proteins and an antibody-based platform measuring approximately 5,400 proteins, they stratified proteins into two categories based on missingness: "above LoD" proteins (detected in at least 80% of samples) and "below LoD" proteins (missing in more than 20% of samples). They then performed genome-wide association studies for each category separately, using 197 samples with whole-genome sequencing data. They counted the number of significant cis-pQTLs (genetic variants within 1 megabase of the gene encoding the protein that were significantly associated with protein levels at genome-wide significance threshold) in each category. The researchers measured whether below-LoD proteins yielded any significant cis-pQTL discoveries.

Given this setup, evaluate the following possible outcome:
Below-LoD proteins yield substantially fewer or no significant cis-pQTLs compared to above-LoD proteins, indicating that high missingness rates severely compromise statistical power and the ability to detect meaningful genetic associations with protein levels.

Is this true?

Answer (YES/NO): YES